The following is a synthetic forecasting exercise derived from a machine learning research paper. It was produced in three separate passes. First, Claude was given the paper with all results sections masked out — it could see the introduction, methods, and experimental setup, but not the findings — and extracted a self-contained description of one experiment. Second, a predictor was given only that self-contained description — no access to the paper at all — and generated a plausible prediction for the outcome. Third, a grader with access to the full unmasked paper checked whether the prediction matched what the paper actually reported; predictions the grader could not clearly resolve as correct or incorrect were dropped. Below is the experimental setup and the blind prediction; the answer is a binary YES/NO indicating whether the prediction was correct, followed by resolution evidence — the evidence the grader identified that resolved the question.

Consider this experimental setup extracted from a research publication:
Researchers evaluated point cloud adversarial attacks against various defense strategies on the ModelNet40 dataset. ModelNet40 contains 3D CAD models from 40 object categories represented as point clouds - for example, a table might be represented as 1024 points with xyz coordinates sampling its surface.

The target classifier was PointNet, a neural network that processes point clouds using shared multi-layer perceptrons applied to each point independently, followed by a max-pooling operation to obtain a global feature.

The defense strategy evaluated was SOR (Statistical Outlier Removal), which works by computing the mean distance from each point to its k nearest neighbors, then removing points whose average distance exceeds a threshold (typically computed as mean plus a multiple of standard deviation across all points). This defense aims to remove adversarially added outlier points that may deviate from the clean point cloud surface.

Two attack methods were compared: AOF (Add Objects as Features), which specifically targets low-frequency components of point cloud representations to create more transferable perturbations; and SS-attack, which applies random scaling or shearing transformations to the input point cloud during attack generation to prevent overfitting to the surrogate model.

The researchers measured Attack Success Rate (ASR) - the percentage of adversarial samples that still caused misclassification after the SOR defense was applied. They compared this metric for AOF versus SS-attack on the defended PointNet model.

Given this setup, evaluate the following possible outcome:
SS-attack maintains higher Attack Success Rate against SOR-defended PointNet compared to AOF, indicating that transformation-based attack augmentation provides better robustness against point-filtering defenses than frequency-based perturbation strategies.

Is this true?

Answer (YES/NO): YES